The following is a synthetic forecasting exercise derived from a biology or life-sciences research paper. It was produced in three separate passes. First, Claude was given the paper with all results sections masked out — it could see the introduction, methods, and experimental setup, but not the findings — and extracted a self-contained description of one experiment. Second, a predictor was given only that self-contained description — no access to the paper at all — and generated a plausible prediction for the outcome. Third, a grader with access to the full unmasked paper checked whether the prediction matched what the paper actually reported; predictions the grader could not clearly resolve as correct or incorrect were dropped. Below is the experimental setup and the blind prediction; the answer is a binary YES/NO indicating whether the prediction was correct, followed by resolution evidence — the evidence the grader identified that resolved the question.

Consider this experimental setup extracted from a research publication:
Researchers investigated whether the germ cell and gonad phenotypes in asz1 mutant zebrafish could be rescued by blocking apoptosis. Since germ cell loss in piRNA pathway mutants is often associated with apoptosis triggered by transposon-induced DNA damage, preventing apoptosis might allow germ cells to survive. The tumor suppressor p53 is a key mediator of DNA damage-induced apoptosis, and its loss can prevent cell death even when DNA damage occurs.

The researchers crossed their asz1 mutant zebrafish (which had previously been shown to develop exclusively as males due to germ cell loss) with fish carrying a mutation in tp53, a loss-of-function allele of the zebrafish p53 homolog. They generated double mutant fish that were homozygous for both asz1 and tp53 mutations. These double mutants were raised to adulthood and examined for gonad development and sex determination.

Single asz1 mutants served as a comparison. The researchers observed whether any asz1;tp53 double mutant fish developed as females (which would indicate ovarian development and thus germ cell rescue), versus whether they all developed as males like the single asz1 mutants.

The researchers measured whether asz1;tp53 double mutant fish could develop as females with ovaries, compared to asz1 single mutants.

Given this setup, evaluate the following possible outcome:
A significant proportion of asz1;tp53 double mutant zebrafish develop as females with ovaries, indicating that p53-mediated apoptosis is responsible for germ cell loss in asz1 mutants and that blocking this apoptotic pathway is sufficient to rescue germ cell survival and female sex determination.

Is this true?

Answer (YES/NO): NO